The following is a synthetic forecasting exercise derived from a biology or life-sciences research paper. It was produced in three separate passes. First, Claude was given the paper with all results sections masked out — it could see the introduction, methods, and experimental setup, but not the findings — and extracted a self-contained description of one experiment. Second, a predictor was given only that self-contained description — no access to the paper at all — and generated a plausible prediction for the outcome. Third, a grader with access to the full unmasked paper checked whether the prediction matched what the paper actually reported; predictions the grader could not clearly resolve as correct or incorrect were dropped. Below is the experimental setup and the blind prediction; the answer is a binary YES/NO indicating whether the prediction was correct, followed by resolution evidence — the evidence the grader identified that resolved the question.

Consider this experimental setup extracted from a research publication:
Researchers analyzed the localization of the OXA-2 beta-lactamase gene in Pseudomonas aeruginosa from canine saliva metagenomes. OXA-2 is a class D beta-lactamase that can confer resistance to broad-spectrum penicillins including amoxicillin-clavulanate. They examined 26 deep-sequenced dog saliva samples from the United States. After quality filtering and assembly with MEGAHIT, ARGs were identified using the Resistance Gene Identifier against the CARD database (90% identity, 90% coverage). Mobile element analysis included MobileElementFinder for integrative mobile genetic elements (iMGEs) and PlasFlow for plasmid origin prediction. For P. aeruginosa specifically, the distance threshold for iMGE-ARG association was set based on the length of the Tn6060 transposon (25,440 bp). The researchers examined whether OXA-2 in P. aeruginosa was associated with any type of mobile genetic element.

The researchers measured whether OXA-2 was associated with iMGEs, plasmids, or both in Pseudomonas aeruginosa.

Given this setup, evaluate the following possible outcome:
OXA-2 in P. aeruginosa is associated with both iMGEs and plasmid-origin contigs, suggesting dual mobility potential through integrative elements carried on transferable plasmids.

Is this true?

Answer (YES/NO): YES